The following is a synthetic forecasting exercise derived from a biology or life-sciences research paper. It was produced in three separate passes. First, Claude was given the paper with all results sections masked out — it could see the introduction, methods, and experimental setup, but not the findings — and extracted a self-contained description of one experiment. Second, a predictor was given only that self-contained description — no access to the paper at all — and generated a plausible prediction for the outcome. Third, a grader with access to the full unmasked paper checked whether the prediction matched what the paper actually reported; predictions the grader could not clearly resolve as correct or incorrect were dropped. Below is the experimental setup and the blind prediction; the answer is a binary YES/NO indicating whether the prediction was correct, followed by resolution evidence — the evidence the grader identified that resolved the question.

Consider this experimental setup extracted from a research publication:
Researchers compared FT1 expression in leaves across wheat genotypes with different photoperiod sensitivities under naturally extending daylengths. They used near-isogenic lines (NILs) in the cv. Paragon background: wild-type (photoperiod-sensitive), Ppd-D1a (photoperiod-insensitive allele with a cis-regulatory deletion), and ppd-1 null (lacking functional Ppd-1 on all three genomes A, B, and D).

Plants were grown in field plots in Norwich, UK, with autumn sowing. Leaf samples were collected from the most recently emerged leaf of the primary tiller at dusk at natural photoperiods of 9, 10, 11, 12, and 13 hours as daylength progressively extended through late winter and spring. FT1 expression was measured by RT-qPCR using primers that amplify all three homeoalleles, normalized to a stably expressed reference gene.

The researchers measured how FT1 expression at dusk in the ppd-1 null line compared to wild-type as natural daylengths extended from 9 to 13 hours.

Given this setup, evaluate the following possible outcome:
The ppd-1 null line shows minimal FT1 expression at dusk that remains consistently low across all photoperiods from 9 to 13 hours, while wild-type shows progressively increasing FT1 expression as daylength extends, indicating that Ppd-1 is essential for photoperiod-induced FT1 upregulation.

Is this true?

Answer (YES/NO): NO